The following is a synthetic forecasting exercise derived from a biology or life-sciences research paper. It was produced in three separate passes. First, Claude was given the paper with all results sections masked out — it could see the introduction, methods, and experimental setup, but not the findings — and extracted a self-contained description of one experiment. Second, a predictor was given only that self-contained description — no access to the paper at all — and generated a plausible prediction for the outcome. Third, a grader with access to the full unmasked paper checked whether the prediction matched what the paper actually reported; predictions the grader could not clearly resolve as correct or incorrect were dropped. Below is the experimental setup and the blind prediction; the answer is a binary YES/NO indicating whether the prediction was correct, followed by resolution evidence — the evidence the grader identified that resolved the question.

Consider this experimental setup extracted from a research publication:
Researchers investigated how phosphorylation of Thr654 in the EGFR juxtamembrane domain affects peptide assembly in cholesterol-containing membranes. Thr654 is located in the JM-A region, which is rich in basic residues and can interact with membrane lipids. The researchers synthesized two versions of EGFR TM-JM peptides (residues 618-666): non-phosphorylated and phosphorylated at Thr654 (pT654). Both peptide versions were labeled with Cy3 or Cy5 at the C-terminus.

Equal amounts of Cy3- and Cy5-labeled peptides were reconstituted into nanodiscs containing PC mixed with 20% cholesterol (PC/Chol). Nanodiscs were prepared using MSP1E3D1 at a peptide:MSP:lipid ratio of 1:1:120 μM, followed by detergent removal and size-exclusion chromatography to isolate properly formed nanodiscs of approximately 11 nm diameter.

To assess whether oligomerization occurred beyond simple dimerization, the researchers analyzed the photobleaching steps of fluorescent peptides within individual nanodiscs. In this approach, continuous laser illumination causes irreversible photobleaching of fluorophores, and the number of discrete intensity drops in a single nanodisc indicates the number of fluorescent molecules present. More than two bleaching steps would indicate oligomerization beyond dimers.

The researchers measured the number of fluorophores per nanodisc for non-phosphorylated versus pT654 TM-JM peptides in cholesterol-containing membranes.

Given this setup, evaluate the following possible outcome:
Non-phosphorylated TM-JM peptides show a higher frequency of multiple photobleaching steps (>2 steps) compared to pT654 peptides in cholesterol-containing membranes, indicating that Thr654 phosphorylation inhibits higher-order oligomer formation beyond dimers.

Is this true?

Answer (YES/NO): NO